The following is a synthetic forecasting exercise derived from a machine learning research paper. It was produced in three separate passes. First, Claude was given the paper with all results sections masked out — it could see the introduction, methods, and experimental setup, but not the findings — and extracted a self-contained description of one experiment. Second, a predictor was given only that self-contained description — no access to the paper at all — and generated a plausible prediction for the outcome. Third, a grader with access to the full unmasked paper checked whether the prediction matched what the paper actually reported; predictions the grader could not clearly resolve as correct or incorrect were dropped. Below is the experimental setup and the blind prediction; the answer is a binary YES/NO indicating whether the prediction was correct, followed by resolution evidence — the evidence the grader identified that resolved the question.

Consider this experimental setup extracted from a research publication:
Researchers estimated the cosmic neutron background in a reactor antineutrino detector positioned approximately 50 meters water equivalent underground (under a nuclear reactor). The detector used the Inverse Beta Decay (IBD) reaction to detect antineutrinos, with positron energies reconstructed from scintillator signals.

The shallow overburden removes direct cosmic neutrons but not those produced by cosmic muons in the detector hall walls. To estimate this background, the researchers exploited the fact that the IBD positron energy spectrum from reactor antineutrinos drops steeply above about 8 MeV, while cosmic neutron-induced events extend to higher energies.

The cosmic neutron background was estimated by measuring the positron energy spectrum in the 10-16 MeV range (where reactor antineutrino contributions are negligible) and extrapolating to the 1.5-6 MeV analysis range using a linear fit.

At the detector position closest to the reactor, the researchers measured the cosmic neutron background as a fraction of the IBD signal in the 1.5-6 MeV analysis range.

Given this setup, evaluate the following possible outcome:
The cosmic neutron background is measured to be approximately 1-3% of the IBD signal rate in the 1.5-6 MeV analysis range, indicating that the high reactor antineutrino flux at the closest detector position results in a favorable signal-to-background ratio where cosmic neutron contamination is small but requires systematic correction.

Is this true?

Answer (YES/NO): NO